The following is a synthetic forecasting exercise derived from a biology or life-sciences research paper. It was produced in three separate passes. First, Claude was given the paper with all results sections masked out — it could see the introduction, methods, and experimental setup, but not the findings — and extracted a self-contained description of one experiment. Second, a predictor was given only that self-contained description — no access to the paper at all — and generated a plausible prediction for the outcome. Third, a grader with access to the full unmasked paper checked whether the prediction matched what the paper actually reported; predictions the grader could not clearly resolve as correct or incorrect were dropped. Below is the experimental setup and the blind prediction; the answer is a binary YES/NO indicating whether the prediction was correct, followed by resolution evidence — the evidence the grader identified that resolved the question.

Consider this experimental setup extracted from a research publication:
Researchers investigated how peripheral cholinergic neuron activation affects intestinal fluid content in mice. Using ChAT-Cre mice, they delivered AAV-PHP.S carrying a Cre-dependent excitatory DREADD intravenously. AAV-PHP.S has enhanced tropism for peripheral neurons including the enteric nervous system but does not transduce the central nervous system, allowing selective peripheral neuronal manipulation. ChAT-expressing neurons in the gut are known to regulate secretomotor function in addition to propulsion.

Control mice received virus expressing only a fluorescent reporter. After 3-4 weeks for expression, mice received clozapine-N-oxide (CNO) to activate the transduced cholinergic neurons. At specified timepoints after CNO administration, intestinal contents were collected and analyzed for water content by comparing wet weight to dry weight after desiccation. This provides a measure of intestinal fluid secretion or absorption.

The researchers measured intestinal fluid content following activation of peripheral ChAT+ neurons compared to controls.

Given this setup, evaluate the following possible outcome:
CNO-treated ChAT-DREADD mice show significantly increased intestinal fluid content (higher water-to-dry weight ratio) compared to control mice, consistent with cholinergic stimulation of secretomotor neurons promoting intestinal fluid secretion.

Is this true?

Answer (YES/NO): YES